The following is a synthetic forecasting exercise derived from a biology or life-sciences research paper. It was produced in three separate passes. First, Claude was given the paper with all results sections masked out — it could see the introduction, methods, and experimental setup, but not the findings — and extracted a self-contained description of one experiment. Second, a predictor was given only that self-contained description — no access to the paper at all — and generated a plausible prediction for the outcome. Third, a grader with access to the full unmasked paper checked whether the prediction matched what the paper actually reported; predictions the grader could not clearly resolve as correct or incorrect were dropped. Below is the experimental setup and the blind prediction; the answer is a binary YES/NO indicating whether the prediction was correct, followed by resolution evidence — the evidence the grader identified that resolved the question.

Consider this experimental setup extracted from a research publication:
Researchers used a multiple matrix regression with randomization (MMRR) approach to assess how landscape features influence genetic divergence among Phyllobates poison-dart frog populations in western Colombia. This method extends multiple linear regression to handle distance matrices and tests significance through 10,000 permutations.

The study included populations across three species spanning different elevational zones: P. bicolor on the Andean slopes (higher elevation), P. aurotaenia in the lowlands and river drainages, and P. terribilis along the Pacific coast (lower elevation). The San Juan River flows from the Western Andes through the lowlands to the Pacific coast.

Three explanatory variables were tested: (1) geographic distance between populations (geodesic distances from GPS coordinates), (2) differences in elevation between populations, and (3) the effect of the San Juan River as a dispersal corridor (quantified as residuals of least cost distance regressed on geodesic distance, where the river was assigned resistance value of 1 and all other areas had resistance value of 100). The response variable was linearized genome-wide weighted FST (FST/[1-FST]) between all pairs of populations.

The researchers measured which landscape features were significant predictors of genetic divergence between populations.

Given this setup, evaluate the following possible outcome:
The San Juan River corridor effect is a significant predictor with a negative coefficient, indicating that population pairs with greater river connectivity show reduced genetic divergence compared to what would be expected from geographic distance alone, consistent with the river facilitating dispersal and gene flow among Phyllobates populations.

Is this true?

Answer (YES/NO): NO